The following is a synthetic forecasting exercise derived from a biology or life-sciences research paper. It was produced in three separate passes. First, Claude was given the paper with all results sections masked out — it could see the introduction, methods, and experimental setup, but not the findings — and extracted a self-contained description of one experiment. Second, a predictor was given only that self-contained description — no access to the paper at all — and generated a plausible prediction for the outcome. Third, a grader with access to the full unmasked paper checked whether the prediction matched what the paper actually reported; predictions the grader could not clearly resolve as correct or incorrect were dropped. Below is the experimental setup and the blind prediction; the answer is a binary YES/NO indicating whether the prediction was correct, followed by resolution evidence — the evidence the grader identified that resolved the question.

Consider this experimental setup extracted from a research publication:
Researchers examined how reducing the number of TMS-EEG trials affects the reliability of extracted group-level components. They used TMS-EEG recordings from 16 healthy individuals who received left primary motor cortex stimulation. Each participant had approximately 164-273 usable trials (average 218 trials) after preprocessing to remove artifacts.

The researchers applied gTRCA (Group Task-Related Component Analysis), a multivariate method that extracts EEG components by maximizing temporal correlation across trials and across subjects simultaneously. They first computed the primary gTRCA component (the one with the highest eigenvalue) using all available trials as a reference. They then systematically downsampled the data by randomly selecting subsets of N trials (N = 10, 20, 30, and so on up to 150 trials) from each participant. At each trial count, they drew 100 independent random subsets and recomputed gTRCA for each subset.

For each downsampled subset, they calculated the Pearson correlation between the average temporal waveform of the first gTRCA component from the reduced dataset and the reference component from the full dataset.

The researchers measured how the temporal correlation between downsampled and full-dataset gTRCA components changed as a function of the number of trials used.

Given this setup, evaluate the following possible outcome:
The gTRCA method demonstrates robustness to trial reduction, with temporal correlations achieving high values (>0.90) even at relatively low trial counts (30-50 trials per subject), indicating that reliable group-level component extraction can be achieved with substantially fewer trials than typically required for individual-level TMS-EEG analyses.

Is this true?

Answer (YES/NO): YES